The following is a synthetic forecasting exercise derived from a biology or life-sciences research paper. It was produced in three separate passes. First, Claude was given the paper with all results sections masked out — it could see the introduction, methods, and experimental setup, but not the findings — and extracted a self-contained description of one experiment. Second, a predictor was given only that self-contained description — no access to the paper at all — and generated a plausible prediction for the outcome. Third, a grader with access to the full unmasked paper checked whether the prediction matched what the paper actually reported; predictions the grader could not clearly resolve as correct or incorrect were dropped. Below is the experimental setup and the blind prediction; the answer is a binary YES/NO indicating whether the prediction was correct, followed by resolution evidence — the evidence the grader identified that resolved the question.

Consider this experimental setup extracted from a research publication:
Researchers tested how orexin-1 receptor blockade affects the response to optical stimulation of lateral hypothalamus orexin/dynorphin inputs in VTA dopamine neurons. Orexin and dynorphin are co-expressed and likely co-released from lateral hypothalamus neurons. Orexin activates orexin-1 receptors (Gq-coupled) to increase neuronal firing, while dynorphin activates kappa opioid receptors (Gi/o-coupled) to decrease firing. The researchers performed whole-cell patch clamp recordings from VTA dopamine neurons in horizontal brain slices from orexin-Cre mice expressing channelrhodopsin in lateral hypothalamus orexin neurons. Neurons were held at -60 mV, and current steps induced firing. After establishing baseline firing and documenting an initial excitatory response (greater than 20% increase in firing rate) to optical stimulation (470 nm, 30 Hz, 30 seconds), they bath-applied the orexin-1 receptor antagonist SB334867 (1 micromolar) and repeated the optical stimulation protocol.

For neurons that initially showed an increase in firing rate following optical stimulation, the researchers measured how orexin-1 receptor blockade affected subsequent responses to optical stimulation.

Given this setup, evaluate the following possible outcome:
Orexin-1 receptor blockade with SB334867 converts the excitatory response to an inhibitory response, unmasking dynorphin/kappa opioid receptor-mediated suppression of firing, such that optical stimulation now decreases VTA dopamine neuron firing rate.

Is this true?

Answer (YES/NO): YES